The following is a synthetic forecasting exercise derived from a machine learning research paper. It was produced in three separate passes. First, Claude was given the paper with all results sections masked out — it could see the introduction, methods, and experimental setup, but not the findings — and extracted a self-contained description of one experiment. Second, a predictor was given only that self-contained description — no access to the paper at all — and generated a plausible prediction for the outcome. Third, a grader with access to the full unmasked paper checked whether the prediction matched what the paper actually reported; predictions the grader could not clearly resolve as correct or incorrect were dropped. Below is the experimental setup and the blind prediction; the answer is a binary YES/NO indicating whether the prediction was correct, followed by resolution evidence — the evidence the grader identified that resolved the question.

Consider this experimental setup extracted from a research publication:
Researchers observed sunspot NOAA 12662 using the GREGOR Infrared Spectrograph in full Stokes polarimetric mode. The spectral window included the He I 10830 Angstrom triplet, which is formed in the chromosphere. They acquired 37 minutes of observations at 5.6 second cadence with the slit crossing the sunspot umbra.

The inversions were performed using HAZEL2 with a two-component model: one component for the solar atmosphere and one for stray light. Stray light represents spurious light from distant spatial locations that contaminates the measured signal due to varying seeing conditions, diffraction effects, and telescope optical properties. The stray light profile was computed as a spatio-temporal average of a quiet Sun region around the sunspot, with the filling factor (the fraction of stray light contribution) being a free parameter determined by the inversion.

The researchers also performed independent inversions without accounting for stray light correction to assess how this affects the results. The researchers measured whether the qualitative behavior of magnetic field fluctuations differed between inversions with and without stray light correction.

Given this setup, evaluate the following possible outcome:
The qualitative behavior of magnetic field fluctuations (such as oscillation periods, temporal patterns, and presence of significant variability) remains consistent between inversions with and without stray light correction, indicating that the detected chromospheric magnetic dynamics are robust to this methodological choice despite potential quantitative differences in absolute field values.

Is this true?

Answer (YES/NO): YES